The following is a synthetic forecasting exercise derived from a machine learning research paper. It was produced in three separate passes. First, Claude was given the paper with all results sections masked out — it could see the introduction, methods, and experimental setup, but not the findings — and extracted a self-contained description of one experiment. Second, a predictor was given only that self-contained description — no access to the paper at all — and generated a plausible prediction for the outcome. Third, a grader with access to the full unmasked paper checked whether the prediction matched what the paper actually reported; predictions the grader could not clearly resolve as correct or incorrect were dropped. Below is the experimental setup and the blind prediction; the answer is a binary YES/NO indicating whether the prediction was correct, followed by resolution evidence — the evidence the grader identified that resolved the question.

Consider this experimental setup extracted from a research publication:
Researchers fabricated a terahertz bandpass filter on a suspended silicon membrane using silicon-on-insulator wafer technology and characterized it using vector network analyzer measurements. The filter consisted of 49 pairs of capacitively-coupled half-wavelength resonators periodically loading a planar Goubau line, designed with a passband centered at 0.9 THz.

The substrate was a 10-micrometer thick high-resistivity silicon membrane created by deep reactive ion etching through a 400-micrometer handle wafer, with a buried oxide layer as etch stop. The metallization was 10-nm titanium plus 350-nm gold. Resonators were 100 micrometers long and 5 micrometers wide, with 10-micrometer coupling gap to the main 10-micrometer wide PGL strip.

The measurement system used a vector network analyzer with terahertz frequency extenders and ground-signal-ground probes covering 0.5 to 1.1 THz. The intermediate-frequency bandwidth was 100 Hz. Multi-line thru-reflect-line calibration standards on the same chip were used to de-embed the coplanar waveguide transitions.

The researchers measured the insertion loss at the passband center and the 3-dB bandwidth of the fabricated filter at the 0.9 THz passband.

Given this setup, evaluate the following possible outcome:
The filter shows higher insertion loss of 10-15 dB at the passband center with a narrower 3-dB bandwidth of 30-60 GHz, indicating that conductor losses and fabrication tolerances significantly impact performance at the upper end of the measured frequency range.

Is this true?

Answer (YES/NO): NO